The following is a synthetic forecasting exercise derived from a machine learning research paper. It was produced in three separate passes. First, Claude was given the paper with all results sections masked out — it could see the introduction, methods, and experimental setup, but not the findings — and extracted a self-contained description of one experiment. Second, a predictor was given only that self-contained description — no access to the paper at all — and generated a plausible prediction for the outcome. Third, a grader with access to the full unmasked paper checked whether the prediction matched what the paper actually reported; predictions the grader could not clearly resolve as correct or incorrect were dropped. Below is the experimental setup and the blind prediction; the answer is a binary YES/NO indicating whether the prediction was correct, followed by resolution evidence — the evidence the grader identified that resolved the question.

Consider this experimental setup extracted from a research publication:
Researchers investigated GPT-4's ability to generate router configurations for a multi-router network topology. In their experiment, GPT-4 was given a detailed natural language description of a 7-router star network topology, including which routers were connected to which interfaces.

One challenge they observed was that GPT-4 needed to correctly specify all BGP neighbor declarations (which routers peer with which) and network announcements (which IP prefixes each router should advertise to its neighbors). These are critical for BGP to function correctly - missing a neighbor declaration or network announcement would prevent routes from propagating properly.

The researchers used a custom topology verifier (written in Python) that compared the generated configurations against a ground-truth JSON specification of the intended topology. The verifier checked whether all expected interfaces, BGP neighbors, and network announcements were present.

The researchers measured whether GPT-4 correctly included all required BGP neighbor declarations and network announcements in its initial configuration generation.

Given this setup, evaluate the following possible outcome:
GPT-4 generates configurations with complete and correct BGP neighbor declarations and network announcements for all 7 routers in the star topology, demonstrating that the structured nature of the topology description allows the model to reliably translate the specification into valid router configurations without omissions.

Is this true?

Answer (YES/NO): NO